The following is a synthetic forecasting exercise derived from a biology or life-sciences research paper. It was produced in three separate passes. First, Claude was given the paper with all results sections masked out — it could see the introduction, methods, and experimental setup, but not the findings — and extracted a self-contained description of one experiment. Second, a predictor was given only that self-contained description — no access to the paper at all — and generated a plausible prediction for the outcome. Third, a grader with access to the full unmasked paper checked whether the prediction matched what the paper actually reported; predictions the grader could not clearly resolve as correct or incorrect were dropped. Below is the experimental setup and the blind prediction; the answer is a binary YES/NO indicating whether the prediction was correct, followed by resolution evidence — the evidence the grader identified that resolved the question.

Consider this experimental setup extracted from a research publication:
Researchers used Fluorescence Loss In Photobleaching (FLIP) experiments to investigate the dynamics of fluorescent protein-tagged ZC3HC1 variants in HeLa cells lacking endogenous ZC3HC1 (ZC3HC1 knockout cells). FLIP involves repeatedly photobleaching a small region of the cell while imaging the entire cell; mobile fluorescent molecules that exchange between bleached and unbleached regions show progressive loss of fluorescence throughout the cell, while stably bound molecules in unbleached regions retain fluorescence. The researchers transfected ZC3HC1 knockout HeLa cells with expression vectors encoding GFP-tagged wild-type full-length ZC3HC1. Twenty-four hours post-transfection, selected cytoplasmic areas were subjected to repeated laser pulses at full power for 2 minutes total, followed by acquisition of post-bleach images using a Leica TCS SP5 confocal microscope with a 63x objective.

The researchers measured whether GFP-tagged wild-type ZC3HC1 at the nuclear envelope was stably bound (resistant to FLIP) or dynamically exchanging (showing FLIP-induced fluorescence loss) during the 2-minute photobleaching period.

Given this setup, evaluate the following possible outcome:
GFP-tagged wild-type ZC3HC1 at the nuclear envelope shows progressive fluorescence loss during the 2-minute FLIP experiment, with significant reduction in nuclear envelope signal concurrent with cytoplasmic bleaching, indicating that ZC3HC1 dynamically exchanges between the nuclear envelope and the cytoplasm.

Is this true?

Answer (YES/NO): NO